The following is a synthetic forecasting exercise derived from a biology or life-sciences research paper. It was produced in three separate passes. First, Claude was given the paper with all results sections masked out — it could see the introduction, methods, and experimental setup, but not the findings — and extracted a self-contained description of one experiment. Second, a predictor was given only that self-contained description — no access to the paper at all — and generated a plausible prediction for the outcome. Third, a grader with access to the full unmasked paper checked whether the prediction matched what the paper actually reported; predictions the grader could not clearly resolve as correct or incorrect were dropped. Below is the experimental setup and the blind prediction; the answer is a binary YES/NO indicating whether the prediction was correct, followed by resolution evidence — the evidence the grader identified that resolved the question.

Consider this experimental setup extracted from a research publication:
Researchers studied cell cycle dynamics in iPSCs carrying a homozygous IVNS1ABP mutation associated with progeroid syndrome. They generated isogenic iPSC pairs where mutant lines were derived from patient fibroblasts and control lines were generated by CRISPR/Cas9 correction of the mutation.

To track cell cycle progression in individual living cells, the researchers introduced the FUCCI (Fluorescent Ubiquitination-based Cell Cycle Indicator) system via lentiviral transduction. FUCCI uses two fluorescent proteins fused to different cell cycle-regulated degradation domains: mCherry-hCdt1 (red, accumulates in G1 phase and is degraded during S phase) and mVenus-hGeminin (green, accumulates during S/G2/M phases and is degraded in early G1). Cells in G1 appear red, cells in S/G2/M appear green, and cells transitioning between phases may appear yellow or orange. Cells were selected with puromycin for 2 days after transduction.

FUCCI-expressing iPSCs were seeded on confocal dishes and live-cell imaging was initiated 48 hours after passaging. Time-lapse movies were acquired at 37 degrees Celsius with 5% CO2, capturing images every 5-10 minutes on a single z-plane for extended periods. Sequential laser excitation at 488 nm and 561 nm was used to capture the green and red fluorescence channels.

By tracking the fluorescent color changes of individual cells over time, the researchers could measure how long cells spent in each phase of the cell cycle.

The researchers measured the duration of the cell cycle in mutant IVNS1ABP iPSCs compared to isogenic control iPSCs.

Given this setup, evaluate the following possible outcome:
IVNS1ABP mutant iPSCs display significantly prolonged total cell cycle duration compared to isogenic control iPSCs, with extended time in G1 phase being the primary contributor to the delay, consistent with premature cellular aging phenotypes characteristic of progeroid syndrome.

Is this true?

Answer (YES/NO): NO